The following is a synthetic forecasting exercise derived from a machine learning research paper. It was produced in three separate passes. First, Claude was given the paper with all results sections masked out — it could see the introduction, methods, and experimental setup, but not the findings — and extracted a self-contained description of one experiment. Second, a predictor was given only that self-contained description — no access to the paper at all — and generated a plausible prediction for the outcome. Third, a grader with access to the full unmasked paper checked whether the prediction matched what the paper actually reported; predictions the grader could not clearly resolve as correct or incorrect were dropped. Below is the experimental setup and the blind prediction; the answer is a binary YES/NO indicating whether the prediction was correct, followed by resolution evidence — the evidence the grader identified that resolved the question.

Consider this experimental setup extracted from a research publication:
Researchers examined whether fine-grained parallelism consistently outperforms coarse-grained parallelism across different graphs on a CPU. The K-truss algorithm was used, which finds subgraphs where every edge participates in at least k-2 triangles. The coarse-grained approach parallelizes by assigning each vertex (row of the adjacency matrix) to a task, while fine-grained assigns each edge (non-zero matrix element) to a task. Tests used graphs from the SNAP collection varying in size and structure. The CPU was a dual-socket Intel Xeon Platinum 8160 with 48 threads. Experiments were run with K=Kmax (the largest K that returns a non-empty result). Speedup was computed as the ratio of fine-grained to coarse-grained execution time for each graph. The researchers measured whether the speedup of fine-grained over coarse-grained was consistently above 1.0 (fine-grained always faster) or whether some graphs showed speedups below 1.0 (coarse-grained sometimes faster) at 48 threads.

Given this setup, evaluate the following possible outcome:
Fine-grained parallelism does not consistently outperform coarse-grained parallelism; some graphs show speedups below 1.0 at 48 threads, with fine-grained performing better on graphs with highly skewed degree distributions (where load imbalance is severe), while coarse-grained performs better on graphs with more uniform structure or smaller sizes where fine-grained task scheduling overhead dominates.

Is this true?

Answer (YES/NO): NO